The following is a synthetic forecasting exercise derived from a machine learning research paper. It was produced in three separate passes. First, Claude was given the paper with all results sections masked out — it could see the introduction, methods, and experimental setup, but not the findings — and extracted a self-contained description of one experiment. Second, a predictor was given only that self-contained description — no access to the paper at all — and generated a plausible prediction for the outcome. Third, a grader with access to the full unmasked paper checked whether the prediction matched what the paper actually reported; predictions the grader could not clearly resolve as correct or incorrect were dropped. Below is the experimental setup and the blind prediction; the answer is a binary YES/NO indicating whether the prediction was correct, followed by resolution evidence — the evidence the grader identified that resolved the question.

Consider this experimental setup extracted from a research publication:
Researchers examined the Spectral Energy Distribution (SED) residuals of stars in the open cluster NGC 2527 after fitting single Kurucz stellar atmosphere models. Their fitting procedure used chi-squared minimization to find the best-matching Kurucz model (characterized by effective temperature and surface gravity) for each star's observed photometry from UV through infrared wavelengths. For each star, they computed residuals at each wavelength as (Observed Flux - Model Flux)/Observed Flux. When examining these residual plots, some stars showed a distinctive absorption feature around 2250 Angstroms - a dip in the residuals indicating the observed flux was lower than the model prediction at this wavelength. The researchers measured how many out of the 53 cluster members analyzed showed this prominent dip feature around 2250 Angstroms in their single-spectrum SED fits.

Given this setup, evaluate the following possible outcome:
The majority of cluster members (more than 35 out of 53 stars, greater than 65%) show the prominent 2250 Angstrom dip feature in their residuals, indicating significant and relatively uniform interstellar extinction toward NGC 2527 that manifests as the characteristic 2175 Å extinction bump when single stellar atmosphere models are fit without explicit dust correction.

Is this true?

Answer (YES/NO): NO